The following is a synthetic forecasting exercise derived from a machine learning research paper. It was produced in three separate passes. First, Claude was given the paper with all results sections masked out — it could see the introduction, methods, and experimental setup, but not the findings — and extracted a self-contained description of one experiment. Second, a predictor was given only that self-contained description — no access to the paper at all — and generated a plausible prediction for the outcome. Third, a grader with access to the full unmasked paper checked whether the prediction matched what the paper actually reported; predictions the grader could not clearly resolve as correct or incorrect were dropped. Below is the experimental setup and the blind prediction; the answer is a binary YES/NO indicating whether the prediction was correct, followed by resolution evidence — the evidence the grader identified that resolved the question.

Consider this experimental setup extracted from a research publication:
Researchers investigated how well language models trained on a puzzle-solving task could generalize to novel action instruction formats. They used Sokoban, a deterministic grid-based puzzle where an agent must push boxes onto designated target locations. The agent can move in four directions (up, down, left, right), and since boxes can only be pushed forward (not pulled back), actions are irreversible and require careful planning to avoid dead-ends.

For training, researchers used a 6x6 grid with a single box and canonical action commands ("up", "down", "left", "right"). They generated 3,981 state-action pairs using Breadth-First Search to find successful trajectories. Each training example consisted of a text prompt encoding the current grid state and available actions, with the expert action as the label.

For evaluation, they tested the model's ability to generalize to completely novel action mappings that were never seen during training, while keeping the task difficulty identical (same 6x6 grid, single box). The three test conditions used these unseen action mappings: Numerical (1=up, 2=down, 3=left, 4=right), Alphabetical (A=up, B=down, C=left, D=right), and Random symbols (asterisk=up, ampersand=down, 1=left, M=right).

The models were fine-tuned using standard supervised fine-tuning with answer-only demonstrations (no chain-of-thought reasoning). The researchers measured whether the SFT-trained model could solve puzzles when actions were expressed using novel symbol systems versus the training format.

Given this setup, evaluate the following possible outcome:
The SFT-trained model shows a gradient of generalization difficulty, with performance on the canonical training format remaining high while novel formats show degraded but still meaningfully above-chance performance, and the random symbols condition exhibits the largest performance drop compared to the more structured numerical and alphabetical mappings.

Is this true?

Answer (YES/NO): NO